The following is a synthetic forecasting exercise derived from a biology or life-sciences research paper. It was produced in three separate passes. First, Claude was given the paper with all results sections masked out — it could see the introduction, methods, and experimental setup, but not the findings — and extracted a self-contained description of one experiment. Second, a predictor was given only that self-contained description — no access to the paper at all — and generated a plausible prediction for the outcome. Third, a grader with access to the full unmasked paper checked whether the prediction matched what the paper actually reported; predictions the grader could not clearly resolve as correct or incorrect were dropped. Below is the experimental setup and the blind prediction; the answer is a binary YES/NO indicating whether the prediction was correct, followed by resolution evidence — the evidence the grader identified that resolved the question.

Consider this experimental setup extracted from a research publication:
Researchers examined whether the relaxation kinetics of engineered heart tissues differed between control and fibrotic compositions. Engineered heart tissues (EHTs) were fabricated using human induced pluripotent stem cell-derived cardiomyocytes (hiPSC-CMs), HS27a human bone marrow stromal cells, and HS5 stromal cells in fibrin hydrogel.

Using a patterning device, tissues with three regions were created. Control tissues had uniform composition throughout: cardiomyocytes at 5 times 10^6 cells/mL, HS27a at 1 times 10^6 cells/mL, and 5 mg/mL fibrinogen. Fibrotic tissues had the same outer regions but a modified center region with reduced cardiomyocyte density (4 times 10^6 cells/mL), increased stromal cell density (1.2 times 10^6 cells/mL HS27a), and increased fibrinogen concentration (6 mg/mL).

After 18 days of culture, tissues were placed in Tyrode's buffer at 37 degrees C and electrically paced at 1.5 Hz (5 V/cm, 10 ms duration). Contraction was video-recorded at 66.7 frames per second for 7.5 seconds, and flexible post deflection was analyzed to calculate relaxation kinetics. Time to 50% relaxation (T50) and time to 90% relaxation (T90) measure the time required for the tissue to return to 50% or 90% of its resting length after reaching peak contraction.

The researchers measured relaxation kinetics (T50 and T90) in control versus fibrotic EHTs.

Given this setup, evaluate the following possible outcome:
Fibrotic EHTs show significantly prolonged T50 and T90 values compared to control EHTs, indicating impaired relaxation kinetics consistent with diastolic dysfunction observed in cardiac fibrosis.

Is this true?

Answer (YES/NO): NO